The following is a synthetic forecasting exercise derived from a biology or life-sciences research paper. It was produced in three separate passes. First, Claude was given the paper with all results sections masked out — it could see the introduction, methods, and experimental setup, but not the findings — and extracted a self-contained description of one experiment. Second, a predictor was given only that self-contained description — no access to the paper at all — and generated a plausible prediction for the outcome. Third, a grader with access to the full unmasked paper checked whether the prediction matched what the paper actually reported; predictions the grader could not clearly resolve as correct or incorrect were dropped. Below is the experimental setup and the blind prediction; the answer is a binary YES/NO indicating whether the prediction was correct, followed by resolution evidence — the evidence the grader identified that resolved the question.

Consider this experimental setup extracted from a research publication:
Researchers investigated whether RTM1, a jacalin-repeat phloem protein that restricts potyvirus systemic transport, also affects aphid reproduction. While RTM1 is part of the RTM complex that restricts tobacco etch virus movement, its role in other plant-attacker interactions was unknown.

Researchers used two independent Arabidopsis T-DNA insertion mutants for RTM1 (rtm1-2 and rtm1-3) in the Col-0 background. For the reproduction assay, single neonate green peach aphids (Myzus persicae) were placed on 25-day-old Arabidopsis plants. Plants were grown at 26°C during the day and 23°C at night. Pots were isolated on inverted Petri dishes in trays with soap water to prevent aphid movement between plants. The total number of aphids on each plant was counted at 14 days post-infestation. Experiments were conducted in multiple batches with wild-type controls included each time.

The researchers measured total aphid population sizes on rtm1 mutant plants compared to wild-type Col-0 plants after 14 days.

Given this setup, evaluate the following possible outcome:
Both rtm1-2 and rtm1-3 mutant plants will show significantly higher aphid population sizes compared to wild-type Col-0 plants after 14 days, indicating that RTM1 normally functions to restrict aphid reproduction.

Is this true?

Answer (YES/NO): NO